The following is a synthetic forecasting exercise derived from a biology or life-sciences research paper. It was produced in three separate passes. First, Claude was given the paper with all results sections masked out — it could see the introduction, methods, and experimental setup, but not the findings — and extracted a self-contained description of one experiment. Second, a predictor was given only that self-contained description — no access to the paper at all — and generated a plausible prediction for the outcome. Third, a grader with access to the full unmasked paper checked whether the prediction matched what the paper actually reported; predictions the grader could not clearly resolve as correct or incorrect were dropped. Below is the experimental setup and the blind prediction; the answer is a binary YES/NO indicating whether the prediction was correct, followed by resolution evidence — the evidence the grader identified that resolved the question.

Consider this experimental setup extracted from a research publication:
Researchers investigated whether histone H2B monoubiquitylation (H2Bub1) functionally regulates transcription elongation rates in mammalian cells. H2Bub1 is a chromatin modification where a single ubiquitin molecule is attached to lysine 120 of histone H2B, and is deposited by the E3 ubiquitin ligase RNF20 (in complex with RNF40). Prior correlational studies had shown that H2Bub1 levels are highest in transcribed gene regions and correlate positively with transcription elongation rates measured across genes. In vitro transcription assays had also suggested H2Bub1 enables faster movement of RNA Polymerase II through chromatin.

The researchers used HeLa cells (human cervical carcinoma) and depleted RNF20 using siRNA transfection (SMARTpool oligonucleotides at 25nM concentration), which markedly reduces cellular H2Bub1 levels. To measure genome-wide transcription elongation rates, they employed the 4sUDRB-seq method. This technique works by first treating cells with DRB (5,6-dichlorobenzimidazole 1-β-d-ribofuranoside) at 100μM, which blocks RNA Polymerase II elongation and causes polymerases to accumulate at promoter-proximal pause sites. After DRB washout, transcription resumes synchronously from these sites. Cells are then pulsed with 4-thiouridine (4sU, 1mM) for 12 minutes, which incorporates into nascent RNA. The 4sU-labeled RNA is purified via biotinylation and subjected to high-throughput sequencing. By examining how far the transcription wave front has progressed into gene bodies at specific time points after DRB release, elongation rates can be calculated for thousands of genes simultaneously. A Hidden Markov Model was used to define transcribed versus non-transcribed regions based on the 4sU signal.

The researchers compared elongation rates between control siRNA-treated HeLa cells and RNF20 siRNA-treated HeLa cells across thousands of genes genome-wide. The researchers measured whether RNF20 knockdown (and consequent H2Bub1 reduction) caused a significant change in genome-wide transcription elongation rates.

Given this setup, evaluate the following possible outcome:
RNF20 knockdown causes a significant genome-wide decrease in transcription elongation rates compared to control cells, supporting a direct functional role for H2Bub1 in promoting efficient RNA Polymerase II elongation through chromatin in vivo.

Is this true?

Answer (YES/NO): NO